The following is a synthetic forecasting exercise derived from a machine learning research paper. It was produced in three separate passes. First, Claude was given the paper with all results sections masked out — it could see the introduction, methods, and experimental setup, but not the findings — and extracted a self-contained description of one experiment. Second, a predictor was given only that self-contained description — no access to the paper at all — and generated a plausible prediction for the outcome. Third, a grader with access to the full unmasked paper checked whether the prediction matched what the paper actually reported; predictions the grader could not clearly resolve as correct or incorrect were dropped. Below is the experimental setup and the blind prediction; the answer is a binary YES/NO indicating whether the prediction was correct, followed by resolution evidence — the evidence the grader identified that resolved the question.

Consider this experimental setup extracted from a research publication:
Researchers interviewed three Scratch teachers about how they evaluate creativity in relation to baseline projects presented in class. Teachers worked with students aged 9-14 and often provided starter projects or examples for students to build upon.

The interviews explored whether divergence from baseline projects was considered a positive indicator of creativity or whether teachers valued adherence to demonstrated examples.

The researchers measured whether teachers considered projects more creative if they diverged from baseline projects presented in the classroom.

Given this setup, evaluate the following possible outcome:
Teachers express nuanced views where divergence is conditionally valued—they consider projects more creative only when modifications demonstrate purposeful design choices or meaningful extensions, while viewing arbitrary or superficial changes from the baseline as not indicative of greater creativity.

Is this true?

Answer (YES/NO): NO